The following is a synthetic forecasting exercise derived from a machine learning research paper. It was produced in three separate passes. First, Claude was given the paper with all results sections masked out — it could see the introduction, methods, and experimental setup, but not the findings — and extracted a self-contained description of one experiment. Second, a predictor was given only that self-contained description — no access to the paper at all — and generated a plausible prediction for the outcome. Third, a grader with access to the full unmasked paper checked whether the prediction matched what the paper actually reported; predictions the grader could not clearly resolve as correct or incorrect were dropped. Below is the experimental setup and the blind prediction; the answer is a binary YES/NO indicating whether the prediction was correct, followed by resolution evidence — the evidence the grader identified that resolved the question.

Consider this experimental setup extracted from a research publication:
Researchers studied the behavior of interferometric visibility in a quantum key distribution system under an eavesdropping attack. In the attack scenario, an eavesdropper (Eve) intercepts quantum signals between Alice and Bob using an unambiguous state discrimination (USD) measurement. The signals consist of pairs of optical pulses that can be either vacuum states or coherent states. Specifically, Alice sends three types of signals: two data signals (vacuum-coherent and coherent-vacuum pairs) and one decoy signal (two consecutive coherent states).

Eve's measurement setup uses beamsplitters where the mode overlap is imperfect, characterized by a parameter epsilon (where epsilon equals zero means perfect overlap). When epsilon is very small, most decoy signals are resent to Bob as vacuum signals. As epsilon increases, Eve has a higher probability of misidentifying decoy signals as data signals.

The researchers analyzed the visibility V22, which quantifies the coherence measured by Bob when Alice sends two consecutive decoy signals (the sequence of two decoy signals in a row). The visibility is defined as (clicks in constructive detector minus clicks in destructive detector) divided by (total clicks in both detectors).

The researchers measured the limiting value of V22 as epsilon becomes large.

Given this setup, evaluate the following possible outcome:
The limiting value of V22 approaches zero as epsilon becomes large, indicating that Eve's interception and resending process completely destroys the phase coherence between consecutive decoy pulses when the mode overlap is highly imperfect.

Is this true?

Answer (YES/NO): NO